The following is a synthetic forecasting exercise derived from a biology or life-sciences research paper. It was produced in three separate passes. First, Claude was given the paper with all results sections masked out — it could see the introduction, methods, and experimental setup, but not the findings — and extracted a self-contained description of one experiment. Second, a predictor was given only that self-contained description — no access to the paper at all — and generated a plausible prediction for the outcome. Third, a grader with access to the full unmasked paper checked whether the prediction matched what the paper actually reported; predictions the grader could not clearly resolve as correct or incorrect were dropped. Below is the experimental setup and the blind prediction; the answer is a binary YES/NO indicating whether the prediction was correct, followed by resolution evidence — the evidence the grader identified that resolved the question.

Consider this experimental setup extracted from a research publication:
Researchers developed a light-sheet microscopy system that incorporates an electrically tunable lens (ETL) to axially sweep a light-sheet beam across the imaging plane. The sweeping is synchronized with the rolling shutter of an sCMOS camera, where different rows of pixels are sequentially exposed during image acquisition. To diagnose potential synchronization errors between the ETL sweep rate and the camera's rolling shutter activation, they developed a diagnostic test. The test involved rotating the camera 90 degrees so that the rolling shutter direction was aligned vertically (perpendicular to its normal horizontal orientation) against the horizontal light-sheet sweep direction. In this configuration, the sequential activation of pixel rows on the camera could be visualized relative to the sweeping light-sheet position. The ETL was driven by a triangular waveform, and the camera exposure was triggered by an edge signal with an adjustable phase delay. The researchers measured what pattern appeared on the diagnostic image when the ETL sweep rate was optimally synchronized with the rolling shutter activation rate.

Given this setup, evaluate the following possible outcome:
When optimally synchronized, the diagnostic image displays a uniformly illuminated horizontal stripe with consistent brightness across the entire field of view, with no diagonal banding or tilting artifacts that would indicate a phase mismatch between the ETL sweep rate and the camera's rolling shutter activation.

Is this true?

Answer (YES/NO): NO